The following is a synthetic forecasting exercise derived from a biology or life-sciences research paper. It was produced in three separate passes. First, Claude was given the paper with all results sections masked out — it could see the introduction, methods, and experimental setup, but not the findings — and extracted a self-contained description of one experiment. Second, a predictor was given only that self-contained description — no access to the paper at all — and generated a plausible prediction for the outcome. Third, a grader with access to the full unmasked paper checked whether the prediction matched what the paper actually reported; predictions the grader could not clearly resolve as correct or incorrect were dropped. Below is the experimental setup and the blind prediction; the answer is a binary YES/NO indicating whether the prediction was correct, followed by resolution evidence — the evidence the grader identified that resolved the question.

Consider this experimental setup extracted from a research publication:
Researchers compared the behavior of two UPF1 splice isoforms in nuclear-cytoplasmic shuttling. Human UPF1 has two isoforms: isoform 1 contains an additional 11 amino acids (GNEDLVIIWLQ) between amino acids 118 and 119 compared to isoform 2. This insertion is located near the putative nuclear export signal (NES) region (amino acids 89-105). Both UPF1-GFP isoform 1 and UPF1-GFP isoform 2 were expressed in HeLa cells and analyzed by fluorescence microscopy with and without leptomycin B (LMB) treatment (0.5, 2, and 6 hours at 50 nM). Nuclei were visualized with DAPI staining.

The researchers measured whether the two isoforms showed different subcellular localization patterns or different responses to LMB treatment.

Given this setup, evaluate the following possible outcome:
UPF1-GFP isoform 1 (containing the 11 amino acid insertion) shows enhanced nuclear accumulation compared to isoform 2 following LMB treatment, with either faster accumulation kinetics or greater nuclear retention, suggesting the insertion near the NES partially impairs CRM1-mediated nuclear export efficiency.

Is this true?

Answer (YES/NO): NO